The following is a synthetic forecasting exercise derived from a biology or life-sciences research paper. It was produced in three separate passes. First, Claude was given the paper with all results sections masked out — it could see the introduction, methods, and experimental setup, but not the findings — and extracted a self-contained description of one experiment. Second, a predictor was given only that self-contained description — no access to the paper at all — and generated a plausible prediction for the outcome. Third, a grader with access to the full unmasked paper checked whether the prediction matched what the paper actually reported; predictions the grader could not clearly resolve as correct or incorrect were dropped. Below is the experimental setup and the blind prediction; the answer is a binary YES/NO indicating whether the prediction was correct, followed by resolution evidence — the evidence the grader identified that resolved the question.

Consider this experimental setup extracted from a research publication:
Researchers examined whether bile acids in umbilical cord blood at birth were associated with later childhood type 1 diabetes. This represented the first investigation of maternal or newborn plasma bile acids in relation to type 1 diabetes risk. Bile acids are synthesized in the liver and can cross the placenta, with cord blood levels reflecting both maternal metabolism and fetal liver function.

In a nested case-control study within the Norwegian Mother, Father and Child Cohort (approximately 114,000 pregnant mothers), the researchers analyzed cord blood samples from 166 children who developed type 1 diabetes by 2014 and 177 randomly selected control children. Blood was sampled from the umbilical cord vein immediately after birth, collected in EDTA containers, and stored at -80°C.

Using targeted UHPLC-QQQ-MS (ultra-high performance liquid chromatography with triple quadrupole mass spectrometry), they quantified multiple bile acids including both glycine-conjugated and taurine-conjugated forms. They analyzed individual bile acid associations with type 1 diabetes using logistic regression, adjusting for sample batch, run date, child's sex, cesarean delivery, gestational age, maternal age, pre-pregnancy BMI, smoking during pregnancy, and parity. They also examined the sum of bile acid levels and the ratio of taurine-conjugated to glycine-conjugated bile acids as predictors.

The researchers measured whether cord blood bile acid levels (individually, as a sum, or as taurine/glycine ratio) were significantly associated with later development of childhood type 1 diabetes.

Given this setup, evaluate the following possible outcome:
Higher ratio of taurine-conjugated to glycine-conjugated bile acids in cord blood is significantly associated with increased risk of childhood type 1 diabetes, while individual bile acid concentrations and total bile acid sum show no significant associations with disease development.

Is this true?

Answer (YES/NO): NO